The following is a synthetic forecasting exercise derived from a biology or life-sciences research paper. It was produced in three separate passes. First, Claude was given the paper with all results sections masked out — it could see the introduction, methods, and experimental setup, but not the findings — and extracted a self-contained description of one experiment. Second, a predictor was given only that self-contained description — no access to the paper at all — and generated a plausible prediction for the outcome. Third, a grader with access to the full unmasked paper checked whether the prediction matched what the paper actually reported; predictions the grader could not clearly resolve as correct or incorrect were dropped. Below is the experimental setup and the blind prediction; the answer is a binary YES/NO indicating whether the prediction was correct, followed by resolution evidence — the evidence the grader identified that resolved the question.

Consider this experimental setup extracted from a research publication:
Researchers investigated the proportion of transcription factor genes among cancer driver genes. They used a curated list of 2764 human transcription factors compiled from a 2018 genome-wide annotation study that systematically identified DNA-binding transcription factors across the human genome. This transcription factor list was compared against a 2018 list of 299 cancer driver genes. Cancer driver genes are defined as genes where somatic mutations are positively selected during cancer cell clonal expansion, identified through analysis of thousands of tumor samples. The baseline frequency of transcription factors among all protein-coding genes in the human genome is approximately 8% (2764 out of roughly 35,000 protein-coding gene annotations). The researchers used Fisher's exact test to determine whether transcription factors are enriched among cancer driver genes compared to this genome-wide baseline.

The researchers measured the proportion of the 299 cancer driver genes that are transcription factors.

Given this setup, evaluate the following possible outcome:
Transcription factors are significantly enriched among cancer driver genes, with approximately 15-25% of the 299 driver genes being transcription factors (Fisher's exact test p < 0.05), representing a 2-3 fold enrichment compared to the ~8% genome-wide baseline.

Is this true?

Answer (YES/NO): YES